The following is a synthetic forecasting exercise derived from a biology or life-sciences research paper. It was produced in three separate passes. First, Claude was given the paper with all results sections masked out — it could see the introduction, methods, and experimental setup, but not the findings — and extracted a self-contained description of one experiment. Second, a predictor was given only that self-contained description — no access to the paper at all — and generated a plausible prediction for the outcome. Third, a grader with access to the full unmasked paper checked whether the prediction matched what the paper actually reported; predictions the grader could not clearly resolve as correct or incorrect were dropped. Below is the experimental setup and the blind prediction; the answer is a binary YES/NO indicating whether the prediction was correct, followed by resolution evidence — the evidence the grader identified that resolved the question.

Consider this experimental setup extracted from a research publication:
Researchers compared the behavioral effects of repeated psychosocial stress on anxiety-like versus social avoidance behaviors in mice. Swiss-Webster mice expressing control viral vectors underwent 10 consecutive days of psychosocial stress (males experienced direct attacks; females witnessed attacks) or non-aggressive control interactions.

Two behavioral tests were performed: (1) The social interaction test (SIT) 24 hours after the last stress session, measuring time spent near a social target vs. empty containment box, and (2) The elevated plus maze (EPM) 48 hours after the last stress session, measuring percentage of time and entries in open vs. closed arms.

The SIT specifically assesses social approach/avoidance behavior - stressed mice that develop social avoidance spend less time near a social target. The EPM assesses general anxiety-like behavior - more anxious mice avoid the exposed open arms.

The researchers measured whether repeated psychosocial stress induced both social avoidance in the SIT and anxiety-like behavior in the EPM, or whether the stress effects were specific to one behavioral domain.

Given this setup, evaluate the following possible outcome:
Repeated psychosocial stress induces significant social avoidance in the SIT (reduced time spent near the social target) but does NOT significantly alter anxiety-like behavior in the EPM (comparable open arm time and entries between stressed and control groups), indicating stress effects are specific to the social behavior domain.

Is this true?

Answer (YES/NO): NO